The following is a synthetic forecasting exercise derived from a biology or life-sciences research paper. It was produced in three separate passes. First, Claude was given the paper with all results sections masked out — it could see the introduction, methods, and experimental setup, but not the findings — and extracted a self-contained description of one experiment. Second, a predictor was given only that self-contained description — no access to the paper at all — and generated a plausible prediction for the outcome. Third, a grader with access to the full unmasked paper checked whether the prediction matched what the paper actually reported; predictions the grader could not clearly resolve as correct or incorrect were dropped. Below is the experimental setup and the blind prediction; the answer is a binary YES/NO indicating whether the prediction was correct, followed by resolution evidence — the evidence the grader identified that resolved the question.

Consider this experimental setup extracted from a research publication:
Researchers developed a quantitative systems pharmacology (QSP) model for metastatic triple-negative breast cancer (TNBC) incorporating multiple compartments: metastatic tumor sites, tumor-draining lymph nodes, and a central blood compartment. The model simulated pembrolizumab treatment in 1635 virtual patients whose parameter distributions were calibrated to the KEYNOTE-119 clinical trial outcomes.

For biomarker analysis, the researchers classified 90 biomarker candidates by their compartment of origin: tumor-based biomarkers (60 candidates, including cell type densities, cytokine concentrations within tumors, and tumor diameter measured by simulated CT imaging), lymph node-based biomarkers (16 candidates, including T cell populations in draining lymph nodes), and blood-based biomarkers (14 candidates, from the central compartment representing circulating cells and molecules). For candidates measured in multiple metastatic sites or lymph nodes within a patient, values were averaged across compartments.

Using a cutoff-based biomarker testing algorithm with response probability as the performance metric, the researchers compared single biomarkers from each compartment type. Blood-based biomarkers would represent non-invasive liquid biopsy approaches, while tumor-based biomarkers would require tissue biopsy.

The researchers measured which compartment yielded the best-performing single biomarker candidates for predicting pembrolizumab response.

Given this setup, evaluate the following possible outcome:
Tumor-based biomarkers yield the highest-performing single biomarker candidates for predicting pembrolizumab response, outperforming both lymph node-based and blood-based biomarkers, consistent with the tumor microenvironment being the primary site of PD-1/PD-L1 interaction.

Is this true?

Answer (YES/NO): NO